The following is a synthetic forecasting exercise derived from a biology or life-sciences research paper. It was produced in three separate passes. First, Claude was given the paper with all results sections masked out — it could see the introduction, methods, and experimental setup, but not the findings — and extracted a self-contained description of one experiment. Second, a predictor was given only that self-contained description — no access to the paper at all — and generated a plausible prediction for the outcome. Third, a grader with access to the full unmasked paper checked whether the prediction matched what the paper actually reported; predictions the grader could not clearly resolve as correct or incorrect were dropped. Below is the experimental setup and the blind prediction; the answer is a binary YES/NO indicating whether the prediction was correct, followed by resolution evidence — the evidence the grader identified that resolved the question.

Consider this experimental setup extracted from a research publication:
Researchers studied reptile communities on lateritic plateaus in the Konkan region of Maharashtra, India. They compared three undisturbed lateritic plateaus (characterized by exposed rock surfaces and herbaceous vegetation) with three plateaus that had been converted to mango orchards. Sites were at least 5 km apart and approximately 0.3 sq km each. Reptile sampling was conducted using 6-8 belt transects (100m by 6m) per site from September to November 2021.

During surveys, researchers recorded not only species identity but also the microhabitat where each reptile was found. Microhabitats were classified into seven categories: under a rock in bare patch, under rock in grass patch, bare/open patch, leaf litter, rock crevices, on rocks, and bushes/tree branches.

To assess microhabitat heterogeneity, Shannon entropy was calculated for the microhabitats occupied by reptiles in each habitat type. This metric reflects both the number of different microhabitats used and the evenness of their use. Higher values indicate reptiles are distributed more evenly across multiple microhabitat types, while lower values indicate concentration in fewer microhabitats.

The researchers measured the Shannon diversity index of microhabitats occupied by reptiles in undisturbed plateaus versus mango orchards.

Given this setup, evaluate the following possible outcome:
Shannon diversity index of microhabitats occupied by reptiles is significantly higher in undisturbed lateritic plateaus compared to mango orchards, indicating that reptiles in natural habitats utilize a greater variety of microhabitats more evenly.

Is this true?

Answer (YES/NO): NO